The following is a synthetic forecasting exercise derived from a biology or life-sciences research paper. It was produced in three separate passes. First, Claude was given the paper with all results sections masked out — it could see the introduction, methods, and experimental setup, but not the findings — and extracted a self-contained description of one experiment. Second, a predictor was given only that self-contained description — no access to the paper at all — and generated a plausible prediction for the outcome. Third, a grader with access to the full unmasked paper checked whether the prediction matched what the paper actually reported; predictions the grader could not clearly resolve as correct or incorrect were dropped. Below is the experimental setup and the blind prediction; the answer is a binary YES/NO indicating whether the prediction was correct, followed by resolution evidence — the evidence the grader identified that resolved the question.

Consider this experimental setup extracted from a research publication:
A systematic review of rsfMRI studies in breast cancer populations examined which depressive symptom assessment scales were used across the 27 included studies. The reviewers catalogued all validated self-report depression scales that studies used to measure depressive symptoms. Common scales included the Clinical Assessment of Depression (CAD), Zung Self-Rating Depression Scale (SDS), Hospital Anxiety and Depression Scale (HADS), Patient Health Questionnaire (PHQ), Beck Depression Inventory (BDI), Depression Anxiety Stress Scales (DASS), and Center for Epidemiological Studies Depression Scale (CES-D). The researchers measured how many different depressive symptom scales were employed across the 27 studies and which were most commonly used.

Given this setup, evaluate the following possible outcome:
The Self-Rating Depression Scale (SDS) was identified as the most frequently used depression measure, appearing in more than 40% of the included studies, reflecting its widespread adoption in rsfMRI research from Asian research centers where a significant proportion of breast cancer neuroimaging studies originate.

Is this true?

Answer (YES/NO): NO